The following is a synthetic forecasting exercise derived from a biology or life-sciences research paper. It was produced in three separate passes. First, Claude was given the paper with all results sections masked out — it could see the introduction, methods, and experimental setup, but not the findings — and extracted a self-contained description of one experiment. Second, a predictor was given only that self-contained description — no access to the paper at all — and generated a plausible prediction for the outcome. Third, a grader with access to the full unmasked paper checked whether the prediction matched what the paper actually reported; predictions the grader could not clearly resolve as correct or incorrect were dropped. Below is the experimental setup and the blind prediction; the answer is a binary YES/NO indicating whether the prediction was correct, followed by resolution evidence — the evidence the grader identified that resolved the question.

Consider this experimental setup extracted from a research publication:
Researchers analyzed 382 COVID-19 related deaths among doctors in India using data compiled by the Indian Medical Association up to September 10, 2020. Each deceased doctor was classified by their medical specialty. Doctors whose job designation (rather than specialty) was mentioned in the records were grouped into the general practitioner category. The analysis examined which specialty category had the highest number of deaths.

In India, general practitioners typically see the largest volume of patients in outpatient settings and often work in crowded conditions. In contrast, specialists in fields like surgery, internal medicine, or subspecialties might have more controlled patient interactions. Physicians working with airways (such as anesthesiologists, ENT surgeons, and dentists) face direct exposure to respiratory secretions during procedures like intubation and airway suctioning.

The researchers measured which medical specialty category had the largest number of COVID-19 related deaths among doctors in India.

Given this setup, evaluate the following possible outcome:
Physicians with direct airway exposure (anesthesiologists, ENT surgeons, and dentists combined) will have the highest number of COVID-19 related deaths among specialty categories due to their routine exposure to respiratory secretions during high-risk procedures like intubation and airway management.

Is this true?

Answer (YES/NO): NO